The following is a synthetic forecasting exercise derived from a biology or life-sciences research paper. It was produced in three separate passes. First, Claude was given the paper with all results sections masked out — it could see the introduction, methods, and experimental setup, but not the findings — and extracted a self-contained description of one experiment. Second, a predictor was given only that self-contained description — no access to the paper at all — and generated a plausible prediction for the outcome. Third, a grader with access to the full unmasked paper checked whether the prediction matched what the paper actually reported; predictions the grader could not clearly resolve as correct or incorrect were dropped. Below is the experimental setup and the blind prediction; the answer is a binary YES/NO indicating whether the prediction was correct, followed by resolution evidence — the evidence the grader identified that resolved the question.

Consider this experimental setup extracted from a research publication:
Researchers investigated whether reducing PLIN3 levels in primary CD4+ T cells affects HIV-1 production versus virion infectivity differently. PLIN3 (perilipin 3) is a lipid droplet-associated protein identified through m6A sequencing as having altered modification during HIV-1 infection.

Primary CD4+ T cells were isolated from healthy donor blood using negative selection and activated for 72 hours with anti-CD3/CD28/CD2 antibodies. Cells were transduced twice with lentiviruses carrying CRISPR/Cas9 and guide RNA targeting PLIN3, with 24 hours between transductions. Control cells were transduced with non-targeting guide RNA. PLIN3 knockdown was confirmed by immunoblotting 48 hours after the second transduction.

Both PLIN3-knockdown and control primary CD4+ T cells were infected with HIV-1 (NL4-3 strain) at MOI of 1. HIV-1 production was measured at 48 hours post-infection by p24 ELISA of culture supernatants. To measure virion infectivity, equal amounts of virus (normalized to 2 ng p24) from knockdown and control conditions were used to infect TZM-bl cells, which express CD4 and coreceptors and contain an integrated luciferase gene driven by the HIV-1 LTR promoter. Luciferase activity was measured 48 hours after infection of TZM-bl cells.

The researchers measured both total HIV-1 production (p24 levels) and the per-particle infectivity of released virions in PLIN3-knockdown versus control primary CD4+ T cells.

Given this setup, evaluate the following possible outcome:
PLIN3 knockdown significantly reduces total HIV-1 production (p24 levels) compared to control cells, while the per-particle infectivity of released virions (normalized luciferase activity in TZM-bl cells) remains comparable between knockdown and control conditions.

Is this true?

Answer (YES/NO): NO